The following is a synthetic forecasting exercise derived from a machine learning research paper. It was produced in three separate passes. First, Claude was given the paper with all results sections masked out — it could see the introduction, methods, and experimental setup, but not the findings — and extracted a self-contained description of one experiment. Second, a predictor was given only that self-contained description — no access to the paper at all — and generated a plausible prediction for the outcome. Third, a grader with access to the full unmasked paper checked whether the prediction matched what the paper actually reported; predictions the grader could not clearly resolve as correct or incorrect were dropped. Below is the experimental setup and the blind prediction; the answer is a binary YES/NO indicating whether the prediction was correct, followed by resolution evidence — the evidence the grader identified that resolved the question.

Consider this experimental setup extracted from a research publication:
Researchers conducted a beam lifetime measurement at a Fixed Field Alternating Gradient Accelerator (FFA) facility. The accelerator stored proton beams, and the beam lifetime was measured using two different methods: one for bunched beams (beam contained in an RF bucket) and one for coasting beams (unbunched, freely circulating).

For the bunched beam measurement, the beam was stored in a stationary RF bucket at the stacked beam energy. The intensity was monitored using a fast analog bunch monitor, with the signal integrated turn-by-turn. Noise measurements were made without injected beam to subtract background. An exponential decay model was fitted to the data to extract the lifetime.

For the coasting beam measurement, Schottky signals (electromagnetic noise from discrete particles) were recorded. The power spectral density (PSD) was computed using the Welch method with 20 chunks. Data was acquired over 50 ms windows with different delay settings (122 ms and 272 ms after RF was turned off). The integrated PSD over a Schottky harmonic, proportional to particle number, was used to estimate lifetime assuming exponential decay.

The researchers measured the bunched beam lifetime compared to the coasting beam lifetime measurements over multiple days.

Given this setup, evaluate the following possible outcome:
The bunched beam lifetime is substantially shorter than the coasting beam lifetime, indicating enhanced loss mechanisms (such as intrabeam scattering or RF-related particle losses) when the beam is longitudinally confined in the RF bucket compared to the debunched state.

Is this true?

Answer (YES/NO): NO